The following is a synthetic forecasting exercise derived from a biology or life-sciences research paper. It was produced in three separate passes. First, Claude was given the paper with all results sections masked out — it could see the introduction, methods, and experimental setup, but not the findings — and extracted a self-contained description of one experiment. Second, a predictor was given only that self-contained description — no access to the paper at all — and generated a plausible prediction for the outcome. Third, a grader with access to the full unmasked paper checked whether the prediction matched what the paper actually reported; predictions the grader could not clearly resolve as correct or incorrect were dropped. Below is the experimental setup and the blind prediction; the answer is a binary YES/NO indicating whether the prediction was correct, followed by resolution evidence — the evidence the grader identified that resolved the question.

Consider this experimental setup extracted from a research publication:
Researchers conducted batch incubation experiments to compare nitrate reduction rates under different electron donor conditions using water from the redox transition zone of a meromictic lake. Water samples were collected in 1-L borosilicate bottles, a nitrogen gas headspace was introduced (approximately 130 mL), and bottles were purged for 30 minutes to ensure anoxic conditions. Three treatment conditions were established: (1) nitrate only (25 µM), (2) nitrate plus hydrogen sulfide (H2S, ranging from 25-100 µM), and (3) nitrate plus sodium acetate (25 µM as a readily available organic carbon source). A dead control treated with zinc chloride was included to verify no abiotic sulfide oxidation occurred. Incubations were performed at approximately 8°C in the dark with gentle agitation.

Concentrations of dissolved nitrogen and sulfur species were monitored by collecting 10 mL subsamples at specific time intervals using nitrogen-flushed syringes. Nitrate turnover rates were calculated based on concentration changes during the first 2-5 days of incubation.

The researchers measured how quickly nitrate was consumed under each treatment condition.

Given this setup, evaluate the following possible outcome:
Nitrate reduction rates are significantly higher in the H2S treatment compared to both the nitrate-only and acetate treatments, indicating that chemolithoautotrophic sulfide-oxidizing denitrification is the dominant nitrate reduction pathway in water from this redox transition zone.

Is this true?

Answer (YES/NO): NO